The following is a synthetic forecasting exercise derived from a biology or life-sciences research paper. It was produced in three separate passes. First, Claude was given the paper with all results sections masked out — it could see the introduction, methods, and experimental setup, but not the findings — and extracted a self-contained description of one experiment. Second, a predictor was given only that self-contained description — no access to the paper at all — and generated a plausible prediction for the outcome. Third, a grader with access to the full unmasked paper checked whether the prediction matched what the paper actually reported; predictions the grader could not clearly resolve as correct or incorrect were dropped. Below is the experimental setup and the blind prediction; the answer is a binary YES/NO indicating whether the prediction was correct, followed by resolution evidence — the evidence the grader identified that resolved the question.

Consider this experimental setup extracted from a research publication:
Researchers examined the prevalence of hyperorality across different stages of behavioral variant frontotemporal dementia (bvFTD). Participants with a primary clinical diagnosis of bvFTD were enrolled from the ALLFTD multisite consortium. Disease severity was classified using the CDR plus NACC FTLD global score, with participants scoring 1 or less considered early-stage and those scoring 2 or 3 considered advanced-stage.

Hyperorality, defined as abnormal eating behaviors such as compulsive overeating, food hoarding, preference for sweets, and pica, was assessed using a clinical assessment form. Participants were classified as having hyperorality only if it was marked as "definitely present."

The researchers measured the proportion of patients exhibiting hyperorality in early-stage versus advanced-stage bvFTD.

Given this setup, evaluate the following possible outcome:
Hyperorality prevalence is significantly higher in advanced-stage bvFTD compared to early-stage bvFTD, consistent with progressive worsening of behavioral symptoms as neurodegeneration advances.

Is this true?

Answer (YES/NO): YES